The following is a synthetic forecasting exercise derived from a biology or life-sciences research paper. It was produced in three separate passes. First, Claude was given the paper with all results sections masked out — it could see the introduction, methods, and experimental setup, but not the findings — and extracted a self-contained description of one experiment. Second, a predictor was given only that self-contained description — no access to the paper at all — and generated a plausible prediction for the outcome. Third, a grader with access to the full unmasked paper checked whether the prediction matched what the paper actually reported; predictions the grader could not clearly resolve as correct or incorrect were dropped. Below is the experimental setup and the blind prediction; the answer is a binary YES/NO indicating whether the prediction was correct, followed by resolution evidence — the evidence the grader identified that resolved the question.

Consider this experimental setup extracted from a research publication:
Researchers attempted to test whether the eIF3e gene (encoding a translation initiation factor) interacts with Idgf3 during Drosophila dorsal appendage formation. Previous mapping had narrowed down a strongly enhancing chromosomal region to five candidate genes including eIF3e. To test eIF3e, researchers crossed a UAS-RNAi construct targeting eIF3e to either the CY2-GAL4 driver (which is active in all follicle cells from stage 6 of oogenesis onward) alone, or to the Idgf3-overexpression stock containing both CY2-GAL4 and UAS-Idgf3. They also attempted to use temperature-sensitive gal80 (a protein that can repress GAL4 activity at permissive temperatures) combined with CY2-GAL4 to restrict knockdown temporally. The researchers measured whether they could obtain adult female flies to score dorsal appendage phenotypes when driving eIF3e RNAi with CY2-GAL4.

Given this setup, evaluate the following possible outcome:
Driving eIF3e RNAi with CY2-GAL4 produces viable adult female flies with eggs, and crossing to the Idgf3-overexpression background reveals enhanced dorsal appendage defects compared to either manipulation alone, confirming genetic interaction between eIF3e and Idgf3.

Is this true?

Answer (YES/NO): NO